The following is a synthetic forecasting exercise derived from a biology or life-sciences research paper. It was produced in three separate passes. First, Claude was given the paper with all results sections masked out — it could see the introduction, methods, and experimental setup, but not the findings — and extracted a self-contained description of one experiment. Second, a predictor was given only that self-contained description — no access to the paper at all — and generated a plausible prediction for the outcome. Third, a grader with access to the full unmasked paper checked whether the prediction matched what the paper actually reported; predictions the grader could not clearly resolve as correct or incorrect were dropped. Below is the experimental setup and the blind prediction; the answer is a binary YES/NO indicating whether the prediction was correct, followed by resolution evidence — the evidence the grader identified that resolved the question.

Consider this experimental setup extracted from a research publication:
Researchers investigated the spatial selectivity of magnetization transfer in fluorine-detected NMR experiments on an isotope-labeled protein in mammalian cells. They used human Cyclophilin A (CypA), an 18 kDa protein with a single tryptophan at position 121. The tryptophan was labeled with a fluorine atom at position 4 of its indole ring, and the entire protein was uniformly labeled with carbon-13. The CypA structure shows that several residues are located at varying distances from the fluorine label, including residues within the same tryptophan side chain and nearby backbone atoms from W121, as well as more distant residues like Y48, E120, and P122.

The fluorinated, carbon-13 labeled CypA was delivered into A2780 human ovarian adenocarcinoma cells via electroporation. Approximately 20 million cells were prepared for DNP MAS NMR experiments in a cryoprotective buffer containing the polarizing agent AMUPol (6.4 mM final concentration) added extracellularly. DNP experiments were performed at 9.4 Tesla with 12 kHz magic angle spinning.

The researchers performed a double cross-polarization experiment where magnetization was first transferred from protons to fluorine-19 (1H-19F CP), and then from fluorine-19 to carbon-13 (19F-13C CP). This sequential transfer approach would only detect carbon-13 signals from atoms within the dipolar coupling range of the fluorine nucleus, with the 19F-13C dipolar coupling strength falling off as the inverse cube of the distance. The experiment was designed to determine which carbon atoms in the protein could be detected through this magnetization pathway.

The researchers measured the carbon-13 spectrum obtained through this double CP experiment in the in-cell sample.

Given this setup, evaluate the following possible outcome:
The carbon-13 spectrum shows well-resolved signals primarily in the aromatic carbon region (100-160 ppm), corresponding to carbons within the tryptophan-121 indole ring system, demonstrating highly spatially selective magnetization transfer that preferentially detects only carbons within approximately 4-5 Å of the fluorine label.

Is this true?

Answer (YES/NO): NO